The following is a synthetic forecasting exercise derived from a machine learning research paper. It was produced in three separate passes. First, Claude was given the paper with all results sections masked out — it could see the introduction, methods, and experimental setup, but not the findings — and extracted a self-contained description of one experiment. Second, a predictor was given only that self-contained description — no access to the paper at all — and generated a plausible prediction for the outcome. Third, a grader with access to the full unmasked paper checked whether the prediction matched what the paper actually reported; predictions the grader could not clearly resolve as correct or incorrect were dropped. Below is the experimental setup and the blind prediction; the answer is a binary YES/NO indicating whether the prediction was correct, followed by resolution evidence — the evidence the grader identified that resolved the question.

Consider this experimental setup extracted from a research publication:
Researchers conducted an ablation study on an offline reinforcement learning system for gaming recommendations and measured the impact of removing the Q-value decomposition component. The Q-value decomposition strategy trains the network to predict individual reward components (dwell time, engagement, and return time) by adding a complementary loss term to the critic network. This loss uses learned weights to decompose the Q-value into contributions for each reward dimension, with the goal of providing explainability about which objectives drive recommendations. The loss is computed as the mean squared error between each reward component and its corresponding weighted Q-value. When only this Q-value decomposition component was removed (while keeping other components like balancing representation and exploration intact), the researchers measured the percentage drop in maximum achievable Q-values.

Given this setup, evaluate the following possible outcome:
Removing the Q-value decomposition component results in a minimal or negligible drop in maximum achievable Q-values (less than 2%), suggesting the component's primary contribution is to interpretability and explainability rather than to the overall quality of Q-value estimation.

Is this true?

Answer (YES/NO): NO